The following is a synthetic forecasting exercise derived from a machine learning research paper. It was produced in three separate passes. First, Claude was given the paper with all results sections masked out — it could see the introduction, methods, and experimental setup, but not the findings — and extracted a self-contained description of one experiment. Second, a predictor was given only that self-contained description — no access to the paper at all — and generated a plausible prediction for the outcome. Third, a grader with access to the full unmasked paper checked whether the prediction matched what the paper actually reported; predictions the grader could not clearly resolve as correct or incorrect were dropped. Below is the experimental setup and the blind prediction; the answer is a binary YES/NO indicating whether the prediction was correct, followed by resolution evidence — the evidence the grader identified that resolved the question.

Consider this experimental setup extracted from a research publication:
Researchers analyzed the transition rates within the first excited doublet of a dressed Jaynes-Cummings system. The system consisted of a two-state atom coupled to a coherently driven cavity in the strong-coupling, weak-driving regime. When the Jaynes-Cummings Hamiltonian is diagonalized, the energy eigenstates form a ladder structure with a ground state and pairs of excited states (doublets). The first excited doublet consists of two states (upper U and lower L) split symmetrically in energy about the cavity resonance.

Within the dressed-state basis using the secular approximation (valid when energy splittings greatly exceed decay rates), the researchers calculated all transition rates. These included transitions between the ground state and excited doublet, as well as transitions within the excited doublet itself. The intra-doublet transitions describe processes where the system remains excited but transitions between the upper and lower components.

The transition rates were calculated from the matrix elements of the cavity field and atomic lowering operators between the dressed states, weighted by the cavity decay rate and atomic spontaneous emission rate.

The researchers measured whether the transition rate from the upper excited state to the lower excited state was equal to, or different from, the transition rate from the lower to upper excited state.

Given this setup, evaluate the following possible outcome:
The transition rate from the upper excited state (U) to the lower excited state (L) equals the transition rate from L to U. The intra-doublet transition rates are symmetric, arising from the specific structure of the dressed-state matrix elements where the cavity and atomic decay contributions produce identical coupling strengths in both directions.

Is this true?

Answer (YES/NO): YES